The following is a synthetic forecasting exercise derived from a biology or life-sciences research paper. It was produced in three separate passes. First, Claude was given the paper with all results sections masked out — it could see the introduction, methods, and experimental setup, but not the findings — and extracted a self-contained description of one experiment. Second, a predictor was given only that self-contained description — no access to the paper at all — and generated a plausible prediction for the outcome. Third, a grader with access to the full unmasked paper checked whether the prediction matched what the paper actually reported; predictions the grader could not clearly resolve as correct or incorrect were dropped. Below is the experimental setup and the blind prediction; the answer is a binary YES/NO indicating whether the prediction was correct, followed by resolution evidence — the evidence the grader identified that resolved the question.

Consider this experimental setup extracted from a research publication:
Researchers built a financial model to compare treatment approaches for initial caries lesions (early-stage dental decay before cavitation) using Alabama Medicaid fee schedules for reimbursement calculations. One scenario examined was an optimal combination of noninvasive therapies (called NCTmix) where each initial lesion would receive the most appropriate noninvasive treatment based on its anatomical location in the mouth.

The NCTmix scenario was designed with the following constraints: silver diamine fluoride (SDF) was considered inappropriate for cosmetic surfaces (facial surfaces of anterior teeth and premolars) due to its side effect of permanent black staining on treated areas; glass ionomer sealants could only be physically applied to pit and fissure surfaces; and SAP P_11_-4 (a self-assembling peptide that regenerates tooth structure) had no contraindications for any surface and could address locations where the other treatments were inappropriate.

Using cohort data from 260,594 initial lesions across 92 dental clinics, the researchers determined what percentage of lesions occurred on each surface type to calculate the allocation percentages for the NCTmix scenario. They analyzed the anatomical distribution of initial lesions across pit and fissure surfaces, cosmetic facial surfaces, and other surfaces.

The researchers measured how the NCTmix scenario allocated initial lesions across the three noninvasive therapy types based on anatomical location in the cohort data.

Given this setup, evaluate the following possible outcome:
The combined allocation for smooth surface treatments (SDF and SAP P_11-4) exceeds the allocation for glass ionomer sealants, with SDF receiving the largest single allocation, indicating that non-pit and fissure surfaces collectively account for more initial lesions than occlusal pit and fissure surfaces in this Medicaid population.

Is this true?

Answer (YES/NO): YES